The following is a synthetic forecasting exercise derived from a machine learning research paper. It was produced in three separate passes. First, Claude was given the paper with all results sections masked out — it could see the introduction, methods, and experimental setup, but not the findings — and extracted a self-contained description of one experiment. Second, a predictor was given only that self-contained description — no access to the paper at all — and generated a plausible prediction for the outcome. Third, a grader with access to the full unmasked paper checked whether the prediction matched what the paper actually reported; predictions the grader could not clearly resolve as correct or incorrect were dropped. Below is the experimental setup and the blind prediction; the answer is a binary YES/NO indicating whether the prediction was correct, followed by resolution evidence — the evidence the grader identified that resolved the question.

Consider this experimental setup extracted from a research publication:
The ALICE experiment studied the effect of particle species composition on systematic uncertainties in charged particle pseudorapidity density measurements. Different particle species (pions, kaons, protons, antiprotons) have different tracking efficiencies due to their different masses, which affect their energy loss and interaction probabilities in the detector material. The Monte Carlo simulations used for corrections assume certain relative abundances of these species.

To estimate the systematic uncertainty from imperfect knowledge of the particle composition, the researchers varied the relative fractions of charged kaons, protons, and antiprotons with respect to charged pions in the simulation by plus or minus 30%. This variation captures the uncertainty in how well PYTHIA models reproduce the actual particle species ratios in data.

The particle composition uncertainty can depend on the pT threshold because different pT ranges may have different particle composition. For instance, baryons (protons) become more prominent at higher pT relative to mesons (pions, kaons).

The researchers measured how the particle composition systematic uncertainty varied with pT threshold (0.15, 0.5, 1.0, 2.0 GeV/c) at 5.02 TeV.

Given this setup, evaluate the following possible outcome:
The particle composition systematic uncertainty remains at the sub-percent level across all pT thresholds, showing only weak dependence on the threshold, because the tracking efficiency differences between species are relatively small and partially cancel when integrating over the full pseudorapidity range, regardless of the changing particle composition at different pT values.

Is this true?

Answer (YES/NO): NO